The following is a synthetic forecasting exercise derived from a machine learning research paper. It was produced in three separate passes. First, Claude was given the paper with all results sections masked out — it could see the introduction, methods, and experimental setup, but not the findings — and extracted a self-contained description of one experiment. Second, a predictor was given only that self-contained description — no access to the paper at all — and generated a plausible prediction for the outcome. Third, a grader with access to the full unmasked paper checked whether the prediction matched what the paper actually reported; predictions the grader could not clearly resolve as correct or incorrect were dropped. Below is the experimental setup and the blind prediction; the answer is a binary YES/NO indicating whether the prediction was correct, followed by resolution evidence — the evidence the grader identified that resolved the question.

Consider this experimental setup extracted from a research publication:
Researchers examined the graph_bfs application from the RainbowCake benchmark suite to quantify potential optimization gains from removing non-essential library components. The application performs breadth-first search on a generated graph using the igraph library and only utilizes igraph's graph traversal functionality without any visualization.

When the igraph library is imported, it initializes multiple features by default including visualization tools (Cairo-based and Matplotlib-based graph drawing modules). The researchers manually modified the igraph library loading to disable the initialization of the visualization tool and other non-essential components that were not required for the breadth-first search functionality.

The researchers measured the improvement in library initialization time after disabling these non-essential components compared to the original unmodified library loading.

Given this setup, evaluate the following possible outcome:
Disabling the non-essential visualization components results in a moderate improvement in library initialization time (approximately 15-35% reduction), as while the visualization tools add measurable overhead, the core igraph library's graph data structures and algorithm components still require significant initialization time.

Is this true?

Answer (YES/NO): NO